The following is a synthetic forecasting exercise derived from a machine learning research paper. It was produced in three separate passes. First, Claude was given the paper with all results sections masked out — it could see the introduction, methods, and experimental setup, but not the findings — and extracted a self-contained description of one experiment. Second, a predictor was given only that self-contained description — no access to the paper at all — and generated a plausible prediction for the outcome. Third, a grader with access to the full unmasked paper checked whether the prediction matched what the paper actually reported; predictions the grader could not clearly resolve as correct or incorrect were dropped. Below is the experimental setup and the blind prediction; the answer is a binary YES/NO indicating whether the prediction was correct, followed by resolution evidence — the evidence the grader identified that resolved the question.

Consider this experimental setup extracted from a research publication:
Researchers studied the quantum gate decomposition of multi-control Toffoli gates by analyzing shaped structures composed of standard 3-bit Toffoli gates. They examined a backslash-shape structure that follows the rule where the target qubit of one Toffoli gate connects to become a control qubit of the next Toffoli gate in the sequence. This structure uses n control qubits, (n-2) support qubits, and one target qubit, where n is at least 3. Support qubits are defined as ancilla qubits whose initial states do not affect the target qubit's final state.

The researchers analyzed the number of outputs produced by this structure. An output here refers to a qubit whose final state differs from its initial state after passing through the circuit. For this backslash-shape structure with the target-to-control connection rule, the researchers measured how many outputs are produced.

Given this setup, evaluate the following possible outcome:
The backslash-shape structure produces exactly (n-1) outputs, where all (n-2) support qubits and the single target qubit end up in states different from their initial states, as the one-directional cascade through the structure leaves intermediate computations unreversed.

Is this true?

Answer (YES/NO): YES